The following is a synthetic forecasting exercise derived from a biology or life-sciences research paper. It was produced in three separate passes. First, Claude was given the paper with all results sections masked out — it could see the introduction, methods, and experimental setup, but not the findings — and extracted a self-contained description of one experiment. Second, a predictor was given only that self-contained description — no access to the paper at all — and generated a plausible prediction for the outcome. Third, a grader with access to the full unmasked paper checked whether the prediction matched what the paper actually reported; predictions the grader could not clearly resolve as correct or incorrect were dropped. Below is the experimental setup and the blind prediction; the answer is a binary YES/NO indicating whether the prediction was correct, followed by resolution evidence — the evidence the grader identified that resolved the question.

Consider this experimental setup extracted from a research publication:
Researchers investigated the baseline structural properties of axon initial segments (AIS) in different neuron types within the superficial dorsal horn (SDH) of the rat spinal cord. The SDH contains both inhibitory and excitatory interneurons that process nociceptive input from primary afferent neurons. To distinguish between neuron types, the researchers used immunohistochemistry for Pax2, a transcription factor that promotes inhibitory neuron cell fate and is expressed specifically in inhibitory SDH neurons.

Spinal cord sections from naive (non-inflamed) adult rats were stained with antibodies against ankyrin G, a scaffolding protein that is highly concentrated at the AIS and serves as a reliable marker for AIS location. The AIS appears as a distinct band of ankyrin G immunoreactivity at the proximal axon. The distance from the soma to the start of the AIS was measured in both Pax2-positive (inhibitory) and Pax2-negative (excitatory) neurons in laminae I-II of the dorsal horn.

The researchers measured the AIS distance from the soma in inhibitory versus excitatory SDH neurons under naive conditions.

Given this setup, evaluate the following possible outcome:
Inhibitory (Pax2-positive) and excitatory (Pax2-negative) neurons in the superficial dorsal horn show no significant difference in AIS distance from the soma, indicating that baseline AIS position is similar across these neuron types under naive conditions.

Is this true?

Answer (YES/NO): NO